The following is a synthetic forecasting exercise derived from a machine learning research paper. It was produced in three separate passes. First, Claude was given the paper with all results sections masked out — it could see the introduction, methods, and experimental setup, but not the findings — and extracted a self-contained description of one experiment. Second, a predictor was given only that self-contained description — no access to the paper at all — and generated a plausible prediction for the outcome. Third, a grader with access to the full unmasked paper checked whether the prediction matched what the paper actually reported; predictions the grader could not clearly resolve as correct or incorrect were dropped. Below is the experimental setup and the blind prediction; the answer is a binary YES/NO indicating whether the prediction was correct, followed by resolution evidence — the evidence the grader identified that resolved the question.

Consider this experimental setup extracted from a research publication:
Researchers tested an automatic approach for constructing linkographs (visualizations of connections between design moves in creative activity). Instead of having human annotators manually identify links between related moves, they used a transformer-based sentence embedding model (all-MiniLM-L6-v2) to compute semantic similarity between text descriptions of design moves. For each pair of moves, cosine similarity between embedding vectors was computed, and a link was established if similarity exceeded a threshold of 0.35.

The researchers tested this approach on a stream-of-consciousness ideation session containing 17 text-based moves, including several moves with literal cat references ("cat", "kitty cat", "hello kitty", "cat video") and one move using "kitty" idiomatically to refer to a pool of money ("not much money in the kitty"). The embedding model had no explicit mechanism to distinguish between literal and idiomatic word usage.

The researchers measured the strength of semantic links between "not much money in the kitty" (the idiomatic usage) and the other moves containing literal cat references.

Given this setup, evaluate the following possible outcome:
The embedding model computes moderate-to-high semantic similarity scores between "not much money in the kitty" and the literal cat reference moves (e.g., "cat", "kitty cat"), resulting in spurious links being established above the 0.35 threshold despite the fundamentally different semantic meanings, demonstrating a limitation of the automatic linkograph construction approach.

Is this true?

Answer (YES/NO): NO